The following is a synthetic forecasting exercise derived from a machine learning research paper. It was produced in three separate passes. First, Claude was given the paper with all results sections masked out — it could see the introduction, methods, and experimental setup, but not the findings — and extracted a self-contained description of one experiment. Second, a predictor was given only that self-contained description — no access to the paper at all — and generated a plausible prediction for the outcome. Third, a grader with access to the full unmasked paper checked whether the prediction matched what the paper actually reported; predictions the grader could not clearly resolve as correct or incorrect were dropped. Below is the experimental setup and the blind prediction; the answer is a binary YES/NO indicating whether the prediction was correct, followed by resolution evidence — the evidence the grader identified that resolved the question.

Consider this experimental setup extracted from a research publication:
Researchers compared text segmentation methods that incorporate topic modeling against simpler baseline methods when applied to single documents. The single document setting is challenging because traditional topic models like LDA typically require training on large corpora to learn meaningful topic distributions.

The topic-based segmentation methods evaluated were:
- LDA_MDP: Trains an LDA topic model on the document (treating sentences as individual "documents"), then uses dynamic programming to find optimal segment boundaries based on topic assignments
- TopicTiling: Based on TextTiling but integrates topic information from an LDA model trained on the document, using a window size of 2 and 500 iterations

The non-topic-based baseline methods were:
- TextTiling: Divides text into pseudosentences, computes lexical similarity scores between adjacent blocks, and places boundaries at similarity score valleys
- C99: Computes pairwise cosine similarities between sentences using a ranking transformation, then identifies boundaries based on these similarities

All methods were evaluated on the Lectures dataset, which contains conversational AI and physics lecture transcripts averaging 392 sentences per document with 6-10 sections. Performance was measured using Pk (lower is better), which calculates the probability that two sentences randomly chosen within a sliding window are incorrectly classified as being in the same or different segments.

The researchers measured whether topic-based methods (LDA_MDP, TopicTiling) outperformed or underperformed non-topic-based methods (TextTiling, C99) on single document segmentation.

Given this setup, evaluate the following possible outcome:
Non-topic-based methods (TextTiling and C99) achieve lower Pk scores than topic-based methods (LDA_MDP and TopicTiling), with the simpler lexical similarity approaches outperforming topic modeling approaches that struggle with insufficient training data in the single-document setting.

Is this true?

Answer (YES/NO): NO